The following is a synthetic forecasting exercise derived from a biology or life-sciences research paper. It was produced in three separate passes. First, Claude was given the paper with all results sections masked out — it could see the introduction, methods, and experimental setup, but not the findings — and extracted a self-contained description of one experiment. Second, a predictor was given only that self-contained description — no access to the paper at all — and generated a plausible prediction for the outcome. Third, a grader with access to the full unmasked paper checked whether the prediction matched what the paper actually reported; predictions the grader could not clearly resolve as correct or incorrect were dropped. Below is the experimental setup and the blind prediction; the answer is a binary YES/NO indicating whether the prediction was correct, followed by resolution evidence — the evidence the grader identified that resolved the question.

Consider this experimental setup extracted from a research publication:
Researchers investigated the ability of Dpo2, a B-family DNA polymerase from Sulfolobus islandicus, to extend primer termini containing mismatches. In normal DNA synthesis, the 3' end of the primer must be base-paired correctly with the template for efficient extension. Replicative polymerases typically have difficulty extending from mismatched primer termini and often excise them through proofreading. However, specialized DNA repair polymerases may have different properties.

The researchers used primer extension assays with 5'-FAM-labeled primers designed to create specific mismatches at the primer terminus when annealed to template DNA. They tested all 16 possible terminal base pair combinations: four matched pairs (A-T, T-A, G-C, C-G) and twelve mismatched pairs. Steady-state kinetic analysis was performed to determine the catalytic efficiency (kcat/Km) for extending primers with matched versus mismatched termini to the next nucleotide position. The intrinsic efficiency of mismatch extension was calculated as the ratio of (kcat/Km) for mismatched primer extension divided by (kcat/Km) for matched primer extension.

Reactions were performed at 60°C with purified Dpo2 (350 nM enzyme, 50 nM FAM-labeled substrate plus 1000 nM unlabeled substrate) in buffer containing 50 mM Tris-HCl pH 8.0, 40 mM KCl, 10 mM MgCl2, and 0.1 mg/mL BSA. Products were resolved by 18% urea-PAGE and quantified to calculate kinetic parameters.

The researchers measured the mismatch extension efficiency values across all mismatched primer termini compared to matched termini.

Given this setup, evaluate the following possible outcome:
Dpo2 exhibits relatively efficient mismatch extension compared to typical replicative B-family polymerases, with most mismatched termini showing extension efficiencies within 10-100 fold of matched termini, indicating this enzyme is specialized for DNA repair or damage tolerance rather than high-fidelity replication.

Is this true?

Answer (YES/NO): YES